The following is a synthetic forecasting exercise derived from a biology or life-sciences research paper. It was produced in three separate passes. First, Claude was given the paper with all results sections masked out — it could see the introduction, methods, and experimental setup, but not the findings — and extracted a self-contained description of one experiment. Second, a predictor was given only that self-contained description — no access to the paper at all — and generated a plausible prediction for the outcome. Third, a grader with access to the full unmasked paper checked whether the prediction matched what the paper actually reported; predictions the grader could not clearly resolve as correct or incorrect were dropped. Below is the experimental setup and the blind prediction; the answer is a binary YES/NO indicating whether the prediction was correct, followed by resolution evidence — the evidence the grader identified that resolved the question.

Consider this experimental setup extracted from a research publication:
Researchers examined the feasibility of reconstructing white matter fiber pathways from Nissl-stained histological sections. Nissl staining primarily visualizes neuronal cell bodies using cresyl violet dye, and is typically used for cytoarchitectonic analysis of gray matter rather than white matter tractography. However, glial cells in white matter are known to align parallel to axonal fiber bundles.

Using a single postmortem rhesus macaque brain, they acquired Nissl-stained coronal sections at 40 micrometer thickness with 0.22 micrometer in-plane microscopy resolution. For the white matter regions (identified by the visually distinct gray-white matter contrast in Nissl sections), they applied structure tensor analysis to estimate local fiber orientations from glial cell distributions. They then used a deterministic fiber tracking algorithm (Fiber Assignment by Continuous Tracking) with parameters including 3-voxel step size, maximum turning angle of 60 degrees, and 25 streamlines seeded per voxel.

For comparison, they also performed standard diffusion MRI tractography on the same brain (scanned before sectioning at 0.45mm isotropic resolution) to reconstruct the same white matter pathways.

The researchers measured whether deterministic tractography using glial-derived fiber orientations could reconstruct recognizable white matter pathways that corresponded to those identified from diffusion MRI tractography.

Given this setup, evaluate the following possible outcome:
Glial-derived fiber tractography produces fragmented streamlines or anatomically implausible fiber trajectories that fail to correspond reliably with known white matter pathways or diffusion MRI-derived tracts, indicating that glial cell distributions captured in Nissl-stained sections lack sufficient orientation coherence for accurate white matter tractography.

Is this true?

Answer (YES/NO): NO